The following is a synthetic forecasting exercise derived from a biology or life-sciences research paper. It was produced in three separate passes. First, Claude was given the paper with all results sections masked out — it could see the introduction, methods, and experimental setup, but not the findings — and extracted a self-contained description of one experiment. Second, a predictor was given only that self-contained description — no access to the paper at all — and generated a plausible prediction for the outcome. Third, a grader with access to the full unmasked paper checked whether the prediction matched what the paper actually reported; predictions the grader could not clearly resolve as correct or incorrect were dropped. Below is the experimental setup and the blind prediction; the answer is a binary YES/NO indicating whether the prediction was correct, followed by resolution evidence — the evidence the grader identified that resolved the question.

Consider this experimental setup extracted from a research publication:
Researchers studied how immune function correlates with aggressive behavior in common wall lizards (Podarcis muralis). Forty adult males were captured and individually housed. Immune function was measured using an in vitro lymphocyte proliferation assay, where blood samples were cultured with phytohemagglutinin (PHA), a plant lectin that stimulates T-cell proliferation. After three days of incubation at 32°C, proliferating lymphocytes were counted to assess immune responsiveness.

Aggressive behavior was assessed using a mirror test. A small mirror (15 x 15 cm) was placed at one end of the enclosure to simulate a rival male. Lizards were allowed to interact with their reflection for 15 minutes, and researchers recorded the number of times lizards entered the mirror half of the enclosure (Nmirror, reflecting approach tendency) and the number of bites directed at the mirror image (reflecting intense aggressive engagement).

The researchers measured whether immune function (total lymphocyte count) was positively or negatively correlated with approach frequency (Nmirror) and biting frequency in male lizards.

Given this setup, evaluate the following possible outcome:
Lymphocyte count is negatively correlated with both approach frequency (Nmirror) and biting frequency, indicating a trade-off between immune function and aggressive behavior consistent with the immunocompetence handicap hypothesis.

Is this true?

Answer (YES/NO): NO